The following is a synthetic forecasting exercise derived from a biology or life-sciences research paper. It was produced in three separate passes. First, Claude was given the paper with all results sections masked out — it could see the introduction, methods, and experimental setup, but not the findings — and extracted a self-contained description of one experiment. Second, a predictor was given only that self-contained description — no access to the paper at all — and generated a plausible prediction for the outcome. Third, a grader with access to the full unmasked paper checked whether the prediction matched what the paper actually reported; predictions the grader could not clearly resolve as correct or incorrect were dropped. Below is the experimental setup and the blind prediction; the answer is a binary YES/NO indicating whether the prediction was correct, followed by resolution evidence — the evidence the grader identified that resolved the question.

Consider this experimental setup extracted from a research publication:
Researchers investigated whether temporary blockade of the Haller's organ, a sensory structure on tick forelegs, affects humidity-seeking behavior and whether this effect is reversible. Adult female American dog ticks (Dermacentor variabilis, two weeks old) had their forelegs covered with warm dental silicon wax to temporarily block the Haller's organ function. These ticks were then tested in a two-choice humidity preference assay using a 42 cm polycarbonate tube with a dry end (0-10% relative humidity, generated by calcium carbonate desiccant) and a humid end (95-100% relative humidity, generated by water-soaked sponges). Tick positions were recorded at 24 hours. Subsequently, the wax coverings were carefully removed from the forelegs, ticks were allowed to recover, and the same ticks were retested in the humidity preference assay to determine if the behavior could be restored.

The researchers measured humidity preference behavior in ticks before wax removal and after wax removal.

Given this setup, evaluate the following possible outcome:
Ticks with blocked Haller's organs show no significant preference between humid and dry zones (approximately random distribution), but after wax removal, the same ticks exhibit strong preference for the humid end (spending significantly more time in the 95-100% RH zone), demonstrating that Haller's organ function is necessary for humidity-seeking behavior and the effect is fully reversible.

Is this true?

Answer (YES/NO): YES